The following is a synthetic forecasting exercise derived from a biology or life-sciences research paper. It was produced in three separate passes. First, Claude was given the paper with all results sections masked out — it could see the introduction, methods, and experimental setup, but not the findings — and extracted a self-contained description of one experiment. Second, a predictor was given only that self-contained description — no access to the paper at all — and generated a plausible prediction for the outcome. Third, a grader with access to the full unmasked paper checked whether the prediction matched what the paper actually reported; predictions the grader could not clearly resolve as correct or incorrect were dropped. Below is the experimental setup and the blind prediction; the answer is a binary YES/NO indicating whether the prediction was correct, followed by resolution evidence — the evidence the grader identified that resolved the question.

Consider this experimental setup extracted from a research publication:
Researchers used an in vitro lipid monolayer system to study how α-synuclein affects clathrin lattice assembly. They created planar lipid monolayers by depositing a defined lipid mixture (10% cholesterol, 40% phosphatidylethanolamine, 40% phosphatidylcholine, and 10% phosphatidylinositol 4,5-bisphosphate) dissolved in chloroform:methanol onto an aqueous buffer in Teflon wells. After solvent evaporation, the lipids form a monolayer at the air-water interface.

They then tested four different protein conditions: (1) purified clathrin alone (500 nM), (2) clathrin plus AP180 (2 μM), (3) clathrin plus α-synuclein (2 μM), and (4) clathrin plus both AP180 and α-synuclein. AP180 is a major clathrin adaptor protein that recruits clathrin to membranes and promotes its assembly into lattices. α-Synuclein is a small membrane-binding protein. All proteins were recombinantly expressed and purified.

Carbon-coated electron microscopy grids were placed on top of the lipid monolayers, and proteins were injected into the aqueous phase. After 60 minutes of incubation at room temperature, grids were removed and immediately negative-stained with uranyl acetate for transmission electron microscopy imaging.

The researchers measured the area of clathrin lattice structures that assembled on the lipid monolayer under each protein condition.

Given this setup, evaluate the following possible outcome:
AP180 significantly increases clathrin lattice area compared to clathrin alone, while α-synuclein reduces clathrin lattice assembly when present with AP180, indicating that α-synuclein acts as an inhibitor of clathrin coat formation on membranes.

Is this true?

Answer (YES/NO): NO